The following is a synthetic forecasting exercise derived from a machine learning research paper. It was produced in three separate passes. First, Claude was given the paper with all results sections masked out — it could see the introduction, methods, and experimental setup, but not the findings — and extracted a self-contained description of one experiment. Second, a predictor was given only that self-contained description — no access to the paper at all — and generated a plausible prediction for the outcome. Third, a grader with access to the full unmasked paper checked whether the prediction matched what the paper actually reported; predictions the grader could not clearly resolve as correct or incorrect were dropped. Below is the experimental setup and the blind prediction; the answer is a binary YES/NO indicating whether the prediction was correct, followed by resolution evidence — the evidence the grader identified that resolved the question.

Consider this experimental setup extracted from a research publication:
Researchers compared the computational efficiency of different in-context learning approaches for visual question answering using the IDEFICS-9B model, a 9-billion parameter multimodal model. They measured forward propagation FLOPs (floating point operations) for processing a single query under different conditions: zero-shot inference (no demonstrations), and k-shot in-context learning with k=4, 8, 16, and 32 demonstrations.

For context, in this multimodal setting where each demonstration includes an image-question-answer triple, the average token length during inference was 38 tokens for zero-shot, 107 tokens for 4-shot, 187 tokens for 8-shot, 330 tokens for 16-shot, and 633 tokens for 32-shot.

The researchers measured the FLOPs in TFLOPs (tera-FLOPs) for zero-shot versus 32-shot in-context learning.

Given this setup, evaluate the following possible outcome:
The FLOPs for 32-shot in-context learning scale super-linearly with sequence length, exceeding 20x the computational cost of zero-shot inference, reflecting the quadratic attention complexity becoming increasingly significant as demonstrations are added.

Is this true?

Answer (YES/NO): YES